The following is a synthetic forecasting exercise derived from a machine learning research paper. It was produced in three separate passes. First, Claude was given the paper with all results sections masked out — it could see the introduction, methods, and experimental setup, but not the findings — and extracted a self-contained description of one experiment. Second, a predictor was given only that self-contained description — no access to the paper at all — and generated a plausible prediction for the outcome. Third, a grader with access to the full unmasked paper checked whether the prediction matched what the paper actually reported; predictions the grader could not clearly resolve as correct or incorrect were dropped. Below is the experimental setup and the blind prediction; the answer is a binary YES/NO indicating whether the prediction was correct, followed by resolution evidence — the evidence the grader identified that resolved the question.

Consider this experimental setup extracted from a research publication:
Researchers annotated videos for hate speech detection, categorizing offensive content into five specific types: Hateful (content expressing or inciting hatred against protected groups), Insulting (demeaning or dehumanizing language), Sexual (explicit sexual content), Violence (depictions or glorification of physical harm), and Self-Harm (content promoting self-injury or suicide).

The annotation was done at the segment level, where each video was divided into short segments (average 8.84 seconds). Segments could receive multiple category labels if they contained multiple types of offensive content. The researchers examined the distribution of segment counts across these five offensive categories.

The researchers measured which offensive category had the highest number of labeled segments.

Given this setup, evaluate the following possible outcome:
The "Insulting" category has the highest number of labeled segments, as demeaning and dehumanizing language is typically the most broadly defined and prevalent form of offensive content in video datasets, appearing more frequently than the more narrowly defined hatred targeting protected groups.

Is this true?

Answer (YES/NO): YES